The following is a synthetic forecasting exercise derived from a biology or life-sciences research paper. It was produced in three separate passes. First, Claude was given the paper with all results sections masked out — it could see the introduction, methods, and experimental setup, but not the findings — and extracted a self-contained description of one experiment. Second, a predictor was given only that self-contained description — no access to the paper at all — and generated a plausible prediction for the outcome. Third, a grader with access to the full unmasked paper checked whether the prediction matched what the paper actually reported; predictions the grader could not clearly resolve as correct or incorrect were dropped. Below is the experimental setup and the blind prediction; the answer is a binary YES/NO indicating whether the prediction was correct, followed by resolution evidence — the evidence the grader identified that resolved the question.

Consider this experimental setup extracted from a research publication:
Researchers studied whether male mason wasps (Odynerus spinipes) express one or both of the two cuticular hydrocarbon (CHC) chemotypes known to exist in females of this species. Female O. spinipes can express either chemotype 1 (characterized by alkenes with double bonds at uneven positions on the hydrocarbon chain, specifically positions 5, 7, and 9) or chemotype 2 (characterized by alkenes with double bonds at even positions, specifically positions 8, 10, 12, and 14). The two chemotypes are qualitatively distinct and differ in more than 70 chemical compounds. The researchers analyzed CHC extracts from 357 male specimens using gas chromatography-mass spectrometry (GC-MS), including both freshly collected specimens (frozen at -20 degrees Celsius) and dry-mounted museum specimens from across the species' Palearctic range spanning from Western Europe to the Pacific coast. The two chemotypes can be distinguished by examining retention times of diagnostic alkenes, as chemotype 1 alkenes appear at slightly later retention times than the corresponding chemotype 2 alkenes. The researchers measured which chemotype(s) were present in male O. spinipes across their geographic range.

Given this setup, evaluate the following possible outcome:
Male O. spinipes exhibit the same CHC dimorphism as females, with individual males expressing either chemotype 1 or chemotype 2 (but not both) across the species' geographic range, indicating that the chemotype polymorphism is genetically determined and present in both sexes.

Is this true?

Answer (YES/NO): NO